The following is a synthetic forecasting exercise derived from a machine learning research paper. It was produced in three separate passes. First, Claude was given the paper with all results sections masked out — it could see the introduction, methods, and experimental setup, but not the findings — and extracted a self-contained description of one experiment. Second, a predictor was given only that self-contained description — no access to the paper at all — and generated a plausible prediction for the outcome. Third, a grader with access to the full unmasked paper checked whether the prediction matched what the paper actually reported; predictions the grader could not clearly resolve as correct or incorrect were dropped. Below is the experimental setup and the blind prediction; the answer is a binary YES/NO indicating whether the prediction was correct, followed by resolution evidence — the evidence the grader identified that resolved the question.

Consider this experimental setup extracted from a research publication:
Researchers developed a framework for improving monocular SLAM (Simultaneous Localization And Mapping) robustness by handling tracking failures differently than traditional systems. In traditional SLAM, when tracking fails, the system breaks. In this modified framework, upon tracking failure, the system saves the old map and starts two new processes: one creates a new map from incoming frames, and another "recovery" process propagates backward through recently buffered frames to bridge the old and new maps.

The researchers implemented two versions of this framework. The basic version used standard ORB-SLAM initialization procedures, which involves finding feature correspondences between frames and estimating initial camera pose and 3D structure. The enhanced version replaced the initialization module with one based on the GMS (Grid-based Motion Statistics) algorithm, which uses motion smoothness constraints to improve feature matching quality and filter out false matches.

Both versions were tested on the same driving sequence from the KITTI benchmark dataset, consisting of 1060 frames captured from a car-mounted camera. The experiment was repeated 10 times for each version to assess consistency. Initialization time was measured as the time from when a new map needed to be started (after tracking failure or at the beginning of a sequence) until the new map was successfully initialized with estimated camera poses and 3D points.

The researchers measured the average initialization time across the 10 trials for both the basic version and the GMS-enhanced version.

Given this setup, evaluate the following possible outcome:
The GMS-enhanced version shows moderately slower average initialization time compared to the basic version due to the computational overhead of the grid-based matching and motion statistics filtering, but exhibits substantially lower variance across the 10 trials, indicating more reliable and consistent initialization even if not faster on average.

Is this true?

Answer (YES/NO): NO